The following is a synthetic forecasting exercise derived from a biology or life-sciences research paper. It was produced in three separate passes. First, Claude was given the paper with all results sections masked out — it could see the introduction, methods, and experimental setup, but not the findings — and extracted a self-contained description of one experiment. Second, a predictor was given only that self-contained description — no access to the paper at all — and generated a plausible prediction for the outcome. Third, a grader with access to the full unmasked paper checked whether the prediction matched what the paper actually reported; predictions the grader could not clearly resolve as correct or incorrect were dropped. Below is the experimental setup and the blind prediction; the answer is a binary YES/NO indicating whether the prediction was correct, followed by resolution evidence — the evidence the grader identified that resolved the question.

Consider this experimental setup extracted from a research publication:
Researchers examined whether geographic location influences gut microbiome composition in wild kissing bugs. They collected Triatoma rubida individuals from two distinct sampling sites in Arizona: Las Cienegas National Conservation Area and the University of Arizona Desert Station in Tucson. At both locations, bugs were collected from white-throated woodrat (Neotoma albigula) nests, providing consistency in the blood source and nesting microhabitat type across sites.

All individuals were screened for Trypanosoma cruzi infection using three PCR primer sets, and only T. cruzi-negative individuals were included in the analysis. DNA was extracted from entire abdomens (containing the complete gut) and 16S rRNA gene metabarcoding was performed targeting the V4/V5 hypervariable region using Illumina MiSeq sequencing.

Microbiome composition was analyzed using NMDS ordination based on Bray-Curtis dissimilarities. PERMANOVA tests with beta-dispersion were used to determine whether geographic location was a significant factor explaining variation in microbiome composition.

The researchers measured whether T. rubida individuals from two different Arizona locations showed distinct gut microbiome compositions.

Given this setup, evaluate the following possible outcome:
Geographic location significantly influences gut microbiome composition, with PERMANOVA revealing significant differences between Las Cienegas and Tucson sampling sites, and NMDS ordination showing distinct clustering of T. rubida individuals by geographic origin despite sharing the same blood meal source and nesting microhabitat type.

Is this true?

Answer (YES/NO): YES